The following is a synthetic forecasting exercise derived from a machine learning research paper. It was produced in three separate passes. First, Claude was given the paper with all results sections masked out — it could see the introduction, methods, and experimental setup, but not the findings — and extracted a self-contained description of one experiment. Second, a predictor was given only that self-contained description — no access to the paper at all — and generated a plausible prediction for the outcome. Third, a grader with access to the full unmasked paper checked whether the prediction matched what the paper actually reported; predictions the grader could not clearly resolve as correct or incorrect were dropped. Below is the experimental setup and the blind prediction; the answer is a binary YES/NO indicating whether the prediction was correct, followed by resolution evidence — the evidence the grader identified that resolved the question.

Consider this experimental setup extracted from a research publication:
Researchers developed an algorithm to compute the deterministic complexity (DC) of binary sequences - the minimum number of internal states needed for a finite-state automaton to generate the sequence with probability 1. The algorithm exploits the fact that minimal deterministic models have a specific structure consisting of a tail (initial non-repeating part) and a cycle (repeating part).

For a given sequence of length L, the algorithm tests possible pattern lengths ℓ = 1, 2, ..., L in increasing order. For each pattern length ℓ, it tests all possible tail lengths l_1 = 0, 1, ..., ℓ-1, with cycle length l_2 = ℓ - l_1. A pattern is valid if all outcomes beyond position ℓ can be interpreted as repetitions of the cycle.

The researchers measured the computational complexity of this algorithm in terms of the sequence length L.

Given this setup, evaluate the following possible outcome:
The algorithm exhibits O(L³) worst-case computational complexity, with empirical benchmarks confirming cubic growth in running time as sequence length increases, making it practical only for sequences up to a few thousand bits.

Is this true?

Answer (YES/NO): NO